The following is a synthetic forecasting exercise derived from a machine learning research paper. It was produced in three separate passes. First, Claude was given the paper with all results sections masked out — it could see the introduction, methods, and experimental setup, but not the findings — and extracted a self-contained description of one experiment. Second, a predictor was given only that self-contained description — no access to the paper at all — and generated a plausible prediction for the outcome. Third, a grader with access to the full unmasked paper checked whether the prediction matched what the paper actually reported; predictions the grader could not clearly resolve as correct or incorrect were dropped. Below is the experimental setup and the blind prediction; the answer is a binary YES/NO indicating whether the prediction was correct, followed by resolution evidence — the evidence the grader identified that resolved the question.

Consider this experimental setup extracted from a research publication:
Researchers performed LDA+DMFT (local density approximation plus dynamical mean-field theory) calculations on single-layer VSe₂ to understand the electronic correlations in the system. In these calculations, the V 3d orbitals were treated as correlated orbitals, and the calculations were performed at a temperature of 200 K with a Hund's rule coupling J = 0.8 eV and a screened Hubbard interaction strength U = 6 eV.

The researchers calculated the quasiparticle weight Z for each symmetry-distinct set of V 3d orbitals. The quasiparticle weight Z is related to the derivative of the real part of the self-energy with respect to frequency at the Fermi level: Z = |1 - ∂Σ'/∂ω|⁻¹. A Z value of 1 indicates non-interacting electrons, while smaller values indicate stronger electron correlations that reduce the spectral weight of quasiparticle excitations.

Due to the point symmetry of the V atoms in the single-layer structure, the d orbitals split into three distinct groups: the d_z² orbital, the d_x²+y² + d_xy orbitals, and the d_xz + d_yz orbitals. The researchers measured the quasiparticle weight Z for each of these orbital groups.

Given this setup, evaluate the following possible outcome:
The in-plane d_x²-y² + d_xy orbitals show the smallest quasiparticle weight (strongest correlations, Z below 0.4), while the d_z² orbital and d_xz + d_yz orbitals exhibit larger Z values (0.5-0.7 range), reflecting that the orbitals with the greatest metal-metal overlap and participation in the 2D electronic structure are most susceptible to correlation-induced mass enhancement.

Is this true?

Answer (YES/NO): NO